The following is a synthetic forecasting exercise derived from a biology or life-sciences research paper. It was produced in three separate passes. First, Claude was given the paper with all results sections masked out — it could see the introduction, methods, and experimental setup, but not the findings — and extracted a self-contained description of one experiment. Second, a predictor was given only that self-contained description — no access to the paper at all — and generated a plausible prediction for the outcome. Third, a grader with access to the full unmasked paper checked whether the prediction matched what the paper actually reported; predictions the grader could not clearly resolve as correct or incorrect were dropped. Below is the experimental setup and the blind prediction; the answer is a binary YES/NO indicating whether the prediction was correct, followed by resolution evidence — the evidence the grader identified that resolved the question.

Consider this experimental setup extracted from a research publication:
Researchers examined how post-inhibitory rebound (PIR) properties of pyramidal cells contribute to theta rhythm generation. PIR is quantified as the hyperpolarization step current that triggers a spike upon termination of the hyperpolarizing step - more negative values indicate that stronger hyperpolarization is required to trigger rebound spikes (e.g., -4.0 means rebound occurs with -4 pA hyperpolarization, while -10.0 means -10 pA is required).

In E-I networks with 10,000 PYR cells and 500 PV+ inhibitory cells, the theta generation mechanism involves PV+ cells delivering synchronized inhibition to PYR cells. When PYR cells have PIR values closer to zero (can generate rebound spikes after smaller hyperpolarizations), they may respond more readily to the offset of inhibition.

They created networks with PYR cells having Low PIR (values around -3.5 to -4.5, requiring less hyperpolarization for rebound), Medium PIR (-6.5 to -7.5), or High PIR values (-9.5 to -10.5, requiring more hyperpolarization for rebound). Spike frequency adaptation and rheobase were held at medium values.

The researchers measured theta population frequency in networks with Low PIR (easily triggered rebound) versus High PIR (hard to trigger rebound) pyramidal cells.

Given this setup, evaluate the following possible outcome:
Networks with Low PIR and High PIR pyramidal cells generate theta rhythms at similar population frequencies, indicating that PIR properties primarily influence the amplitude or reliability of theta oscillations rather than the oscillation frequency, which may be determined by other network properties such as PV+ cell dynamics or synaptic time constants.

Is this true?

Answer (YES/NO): NO